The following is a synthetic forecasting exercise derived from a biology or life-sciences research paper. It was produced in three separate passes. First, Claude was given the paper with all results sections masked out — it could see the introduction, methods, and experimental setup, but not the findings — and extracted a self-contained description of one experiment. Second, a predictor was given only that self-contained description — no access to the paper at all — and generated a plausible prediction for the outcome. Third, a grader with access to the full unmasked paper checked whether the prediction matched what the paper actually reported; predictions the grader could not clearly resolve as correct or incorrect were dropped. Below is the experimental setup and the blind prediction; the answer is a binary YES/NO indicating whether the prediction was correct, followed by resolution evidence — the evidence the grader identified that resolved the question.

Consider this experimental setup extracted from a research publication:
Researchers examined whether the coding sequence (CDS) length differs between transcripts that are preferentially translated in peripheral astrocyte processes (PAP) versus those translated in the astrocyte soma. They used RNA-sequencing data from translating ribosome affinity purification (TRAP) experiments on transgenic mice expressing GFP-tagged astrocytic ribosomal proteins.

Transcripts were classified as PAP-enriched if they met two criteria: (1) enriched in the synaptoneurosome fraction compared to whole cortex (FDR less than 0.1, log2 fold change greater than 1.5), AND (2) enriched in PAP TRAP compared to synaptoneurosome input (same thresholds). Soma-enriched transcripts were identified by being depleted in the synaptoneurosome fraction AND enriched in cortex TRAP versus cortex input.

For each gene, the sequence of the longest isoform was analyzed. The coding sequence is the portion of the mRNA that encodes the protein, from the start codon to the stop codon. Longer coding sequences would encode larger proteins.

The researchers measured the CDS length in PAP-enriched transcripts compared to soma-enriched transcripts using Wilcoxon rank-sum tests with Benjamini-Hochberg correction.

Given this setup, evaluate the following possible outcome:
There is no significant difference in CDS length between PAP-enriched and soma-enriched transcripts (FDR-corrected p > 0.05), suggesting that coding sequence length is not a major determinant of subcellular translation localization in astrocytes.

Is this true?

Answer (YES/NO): YES